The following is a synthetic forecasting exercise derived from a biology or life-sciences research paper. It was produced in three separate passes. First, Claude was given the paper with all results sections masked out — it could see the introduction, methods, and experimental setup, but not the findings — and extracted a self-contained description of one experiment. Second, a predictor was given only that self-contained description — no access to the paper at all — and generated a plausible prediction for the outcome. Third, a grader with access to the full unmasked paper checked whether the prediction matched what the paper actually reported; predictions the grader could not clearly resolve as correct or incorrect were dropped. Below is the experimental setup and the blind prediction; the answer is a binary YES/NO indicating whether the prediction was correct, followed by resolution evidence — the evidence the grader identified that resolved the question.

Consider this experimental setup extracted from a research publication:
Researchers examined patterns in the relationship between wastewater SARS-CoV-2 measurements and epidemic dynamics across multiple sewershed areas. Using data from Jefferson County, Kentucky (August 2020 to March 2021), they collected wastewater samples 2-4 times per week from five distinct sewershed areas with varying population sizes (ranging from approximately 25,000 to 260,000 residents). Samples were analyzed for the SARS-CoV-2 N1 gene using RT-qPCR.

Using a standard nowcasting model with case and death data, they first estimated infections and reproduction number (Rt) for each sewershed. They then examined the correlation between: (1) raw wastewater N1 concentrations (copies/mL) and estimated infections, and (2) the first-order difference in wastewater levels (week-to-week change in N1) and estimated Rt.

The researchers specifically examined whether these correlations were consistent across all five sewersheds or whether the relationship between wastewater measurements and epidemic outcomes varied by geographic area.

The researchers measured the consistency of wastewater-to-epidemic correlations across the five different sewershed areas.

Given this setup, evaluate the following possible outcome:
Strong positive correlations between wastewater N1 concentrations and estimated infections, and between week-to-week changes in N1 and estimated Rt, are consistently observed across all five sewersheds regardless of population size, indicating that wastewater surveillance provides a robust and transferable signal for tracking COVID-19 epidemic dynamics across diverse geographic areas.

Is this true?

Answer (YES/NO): NO